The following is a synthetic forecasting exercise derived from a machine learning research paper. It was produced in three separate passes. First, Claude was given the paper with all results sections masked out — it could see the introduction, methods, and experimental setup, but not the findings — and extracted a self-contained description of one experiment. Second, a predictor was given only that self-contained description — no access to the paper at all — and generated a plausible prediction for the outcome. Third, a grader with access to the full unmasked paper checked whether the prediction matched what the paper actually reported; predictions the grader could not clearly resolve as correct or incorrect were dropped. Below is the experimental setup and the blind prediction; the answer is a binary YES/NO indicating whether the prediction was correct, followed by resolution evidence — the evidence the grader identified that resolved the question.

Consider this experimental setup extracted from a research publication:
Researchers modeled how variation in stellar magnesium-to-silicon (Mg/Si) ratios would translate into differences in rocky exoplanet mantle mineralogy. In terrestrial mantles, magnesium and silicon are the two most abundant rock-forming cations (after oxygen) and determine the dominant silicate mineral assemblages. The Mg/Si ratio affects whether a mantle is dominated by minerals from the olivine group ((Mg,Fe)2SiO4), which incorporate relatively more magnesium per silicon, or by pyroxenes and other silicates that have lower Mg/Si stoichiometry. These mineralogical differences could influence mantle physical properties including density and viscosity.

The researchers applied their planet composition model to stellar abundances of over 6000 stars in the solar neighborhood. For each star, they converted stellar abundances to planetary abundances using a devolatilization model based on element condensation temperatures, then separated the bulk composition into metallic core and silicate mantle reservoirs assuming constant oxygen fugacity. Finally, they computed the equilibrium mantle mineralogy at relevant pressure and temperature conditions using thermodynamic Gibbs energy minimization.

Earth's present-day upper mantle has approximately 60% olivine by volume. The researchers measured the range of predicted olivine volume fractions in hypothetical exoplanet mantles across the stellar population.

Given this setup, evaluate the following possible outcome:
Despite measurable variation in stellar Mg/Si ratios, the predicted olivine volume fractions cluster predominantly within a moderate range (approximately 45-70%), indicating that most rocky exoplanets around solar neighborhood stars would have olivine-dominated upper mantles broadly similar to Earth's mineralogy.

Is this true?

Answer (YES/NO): NO